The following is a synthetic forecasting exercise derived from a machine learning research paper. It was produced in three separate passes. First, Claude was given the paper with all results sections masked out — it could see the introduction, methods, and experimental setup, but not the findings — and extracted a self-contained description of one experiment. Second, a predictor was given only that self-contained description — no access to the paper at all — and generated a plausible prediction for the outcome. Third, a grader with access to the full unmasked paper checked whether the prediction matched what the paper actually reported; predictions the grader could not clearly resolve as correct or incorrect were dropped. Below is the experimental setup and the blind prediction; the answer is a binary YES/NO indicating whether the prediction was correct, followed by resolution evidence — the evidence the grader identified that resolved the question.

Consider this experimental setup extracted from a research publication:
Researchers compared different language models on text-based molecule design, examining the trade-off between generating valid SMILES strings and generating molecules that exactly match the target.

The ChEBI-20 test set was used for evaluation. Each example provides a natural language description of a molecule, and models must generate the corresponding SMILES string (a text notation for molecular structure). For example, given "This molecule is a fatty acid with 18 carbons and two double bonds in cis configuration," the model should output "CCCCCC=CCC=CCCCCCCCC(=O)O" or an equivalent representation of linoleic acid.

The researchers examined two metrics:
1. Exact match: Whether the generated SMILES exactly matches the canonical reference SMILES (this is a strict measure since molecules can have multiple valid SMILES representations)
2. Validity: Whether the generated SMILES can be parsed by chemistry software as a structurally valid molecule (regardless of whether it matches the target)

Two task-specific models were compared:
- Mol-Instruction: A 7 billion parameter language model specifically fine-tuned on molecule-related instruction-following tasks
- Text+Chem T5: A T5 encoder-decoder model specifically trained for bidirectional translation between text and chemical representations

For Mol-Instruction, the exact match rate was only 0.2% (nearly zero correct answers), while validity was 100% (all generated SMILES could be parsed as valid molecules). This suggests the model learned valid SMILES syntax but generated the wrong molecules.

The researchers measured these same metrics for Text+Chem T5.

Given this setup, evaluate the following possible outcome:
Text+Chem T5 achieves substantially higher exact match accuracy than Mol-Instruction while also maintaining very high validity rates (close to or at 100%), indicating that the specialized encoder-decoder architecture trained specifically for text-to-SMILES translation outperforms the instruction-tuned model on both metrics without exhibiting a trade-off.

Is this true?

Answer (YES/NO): NO